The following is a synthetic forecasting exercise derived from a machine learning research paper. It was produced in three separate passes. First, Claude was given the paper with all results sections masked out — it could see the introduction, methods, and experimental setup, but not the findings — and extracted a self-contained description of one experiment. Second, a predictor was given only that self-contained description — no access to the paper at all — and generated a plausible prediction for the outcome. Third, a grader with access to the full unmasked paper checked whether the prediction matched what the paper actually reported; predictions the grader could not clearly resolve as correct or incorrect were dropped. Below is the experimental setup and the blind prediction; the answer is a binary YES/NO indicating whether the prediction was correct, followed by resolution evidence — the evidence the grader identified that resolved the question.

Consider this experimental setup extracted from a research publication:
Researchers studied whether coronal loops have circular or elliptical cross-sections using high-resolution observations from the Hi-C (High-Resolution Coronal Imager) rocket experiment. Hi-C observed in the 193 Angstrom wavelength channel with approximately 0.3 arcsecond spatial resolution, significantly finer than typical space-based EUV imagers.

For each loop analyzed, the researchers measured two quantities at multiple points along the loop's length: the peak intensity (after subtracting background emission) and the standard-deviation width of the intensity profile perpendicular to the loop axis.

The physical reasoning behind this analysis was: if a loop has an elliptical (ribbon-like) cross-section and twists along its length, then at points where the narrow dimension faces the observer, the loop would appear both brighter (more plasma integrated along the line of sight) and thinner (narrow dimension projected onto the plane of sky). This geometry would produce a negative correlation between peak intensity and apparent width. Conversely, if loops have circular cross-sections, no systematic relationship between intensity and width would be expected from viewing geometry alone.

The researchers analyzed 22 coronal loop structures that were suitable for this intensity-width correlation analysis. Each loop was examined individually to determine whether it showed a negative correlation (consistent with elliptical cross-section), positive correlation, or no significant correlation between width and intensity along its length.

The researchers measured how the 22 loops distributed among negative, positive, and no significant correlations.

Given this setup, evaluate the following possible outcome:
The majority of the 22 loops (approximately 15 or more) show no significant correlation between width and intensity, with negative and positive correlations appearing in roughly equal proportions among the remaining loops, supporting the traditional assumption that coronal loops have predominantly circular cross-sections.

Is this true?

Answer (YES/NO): NO